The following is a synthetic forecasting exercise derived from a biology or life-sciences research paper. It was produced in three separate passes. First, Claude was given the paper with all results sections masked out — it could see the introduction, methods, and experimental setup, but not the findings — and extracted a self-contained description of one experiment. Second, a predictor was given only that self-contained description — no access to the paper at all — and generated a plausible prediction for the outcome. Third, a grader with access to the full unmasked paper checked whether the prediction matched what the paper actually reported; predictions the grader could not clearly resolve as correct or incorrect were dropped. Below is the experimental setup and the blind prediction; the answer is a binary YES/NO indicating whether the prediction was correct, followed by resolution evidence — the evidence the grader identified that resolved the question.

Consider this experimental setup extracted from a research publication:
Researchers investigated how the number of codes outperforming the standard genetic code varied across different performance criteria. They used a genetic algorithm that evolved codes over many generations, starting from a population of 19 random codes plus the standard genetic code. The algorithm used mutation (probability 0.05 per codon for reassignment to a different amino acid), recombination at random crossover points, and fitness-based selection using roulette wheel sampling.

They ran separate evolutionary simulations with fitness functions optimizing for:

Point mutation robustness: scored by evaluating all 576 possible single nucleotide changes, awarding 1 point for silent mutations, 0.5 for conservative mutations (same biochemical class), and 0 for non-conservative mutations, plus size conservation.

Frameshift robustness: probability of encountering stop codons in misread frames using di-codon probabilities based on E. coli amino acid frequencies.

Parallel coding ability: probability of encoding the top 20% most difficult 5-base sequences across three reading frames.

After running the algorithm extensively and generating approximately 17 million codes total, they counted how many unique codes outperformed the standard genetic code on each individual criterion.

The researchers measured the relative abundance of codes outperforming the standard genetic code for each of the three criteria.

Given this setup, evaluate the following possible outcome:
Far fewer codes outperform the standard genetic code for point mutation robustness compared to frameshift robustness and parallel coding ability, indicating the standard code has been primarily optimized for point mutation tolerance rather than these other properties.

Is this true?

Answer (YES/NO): YES